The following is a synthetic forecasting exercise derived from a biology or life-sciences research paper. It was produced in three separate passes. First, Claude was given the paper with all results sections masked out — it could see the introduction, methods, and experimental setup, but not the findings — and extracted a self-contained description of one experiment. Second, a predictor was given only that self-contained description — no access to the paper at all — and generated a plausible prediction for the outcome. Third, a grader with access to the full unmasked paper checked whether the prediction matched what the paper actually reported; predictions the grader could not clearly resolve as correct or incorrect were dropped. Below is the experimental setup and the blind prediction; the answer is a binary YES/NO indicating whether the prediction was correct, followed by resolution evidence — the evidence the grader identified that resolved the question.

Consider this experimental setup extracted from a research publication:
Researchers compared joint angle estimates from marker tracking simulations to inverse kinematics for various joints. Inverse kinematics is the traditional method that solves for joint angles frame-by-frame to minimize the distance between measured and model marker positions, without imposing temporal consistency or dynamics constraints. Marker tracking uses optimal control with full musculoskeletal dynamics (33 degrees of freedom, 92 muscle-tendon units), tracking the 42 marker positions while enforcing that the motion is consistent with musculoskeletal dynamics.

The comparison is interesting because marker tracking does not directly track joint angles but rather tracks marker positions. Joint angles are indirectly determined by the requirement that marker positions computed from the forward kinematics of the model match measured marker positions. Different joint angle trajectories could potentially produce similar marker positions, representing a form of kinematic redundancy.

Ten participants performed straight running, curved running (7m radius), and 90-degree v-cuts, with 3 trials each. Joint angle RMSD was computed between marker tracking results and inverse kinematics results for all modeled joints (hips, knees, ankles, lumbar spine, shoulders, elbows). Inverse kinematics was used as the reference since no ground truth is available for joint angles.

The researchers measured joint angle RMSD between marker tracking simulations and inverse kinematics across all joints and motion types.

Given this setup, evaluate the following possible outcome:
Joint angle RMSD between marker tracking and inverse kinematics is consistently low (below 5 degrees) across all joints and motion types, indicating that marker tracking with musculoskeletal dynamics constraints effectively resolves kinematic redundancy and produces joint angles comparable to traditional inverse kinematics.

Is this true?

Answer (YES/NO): NO